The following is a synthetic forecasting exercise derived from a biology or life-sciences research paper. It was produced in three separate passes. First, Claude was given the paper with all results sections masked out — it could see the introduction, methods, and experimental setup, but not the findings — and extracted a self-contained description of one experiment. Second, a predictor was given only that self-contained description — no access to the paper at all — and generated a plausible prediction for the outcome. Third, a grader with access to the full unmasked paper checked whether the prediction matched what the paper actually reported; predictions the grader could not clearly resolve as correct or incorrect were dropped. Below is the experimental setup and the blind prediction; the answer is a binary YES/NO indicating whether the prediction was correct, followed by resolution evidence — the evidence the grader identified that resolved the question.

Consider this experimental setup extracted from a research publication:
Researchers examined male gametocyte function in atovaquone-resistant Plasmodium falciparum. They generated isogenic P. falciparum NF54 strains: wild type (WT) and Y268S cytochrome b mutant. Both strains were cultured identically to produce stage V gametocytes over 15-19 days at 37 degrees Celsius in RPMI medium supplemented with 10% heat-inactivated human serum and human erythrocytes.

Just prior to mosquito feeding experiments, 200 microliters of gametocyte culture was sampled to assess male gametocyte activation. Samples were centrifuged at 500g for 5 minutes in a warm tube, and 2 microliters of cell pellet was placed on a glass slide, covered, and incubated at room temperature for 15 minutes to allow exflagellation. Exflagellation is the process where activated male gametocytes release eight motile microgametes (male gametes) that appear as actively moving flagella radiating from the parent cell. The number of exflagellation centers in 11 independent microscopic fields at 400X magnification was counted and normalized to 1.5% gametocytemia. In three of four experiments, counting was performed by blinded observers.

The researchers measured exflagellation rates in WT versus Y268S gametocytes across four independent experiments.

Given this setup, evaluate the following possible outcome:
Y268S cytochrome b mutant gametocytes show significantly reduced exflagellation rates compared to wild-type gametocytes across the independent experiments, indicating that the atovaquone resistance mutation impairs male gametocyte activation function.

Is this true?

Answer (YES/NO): YES